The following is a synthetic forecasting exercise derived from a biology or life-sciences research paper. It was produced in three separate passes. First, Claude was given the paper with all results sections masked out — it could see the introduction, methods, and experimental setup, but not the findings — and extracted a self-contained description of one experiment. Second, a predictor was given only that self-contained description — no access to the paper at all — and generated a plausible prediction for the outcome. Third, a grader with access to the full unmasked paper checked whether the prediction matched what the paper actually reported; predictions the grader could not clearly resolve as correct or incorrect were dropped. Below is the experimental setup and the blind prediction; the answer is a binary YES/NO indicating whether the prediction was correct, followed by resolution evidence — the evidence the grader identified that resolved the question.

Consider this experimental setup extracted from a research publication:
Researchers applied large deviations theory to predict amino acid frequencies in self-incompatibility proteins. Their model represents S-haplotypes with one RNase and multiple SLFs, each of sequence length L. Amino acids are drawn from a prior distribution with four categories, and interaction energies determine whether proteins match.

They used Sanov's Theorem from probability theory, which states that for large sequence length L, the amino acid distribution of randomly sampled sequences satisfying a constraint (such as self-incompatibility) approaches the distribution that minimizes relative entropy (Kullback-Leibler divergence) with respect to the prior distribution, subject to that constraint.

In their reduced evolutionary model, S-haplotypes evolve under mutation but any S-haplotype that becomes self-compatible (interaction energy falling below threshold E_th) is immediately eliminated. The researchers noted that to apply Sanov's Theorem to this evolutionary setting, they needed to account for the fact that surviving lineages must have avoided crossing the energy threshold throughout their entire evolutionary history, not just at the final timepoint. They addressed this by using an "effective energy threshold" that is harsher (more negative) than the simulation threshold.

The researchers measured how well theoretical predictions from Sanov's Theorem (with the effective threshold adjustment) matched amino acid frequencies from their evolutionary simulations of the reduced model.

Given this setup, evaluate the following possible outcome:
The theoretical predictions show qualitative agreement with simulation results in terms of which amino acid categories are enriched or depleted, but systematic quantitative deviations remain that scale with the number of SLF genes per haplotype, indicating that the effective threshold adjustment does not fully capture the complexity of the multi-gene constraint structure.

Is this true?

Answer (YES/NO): NO